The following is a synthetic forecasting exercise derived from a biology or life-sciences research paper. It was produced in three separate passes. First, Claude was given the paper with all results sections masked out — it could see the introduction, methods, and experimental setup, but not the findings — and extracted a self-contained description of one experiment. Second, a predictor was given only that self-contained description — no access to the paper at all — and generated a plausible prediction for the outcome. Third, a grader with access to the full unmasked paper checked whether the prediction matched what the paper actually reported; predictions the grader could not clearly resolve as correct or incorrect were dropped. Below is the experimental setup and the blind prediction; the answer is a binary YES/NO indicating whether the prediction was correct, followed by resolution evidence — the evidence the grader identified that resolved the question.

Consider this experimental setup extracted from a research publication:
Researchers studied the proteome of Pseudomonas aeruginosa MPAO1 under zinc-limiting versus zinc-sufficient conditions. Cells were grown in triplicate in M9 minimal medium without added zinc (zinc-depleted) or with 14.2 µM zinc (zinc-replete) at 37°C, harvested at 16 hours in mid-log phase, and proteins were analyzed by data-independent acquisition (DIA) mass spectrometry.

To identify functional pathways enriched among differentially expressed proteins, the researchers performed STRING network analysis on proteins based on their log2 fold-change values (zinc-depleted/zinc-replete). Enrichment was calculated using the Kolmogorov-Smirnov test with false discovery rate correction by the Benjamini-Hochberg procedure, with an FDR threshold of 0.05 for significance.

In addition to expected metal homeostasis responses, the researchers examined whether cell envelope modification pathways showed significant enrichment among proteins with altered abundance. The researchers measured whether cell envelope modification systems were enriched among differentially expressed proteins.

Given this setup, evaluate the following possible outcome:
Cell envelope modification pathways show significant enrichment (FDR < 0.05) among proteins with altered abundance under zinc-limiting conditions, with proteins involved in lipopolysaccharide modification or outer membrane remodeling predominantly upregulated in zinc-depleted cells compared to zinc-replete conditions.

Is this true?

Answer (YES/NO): NO